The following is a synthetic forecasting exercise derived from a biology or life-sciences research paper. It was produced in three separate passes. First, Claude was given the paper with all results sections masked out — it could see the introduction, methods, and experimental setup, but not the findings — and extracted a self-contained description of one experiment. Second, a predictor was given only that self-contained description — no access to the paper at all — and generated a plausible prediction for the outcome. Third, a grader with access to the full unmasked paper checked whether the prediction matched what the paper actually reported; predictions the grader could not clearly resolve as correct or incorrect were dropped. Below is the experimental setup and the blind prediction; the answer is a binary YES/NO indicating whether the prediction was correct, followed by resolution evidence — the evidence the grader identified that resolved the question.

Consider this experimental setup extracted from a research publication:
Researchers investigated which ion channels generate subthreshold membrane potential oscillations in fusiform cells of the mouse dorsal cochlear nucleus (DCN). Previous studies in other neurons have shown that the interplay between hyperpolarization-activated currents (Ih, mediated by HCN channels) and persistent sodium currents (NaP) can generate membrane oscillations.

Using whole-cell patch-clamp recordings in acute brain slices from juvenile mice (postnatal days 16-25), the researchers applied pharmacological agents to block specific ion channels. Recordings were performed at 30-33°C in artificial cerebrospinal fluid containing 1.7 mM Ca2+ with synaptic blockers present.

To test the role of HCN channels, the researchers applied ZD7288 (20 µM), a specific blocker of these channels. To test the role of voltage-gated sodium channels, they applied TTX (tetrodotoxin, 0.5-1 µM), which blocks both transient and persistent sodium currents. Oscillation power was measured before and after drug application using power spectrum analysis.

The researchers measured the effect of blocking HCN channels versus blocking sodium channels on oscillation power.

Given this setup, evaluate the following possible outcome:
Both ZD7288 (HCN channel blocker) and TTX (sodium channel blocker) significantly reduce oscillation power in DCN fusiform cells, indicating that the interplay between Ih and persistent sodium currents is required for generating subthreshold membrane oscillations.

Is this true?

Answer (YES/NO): YES